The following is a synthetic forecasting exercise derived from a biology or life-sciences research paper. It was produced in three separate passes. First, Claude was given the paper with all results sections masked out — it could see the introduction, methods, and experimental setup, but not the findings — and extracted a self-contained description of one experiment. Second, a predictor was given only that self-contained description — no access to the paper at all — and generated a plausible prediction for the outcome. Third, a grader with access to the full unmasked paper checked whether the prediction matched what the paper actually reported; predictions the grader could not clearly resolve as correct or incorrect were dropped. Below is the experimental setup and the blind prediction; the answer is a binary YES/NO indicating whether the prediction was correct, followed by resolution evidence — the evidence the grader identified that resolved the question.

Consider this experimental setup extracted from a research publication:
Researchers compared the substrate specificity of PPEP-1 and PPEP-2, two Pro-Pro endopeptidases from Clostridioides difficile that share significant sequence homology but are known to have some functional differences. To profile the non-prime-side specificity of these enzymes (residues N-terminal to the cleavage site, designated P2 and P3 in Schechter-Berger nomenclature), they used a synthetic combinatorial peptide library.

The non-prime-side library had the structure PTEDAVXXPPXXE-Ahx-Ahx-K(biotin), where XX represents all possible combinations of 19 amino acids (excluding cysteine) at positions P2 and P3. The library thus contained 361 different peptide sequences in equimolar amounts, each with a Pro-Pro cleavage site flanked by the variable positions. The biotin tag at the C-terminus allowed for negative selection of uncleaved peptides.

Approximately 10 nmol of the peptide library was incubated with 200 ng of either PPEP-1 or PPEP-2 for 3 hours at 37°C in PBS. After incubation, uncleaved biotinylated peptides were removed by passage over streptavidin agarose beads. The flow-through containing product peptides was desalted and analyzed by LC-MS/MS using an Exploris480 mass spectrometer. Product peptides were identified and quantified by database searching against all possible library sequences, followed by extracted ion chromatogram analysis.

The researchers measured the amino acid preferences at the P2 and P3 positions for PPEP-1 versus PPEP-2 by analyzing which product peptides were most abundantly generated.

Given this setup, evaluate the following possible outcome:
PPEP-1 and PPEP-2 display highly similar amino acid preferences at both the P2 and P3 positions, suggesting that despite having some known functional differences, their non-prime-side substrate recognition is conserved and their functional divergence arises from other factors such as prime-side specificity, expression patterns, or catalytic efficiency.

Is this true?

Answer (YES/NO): NO